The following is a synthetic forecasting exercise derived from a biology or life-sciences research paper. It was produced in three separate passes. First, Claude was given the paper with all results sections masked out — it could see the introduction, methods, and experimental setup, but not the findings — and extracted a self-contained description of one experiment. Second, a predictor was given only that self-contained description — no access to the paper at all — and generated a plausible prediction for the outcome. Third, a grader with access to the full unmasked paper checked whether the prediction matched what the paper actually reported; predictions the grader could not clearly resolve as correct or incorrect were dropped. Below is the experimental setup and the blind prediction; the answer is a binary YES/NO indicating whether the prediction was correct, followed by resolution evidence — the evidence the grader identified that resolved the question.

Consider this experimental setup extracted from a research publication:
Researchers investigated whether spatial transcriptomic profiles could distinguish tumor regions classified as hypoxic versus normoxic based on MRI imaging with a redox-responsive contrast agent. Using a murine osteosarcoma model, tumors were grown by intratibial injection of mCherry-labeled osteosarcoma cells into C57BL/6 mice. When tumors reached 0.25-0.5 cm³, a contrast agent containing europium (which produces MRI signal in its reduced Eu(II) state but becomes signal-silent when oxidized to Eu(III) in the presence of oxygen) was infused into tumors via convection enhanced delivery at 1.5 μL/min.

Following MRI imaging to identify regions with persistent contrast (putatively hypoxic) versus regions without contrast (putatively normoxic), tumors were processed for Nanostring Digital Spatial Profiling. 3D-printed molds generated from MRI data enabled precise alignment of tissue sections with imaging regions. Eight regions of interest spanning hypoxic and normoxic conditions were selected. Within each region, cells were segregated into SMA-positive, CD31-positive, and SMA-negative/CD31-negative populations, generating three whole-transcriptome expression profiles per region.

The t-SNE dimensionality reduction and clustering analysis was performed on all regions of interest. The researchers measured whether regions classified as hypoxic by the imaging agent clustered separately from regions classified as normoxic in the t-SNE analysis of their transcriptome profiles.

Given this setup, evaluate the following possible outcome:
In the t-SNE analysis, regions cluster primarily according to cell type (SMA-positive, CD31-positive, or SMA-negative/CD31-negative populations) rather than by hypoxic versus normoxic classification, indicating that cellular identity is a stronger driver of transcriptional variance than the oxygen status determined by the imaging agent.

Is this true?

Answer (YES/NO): NO